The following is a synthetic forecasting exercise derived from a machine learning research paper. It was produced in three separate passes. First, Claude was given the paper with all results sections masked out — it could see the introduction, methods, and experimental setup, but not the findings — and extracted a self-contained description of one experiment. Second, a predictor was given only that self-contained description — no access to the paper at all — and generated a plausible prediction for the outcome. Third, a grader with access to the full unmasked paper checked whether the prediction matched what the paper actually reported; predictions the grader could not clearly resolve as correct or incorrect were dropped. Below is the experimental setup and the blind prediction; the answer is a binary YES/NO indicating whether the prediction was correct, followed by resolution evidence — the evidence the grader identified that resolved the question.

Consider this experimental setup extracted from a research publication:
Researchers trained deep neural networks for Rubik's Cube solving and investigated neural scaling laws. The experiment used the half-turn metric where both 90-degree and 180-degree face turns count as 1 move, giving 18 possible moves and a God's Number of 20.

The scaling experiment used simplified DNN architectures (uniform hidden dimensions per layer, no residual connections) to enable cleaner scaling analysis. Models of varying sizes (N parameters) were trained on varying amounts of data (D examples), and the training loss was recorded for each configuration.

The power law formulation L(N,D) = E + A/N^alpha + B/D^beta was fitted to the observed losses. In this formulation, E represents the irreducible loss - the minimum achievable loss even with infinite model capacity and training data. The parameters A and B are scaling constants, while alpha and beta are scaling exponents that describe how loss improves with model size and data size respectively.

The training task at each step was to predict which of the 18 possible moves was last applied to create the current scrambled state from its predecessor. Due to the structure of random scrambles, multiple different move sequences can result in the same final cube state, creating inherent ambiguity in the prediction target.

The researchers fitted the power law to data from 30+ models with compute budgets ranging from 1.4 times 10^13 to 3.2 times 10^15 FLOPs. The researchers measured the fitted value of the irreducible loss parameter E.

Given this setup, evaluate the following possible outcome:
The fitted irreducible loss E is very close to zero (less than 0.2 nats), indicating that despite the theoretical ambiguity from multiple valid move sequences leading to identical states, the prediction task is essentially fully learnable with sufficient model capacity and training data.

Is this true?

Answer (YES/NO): NO